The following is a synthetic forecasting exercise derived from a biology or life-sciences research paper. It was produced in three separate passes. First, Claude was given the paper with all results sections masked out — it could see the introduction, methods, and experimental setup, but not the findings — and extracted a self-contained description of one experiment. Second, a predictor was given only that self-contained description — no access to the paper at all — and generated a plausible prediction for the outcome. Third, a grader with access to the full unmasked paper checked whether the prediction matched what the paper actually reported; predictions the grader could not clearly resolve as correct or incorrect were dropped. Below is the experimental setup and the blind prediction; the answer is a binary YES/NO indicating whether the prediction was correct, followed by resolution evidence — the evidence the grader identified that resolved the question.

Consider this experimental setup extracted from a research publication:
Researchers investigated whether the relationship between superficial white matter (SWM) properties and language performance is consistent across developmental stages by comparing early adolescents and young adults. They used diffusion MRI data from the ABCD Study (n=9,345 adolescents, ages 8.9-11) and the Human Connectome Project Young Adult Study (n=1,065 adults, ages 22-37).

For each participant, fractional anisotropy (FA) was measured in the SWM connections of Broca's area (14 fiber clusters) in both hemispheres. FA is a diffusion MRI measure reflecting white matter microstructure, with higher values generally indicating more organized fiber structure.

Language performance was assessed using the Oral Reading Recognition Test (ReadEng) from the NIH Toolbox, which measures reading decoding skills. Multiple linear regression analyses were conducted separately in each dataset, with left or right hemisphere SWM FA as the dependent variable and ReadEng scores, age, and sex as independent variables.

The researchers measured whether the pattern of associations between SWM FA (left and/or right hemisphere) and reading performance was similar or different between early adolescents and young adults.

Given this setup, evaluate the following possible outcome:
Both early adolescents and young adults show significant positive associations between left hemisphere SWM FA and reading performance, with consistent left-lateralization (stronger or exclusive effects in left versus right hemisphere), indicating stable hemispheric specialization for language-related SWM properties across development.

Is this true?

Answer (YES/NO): NO